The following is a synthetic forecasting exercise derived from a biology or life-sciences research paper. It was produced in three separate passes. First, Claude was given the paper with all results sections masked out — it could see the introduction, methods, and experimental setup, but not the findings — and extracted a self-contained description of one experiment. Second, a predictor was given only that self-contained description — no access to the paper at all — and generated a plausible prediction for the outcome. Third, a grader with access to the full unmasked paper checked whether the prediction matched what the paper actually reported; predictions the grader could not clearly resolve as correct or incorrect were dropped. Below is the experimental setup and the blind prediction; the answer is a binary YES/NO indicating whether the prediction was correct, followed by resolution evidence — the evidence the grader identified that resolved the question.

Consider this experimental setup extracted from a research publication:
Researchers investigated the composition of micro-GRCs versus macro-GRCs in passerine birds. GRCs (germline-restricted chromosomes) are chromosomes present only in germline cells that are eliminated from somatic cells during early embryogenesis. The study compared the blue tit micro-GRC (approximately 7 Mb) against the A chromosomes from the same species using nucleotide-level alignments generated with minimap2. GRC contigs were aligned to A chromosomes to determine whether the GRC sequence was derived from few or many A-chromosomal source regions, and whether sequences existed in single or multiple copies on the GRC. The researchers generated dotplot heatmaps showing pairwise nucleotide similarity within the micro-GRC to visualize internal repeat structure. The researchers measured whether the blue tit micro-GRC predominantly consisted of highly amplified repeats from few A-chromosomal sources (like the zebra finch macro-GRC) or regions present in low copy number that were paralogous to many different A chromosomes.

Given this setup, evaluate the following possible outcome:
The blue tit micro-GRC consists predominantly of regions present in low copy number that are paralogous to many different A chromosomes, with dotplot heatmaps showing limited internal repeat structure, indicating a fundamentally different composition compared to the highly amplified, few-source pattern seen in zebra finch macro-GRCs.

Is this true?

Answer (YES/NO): YES